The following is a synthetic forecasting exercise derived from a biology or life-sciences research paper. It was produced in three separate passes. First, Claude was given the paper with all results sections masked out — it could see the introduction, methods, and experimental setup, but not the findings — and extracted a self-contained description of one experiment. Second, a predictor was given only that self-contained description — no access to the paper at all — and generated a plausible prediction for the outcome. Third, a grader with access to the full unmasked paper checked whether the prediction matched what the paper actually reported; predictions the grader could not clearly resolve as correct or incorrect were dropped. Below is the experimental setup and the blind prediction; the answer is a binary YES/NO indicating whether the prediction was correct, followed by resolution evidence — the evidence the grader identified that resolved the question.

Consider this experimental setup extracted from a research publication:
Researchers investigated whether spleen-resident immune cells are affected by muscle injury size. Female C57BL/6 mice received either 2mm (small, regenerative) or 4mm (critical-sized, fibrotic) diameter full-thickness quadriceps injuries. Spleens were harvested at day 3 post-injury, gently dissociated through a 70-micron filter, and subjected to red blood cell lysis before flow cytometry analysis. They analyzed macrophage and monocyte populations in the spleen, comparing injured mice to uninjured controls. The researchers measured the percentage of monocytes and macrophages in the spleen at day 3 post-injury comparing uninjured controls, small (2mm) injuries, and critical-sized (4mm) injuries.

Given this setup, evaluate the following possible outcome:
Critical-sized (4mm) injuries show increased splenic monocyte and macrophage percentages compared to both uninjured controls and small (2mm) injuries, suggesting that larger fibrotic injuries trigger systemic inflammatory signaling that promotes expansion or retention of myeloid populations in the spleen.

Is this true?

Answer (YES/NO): NO